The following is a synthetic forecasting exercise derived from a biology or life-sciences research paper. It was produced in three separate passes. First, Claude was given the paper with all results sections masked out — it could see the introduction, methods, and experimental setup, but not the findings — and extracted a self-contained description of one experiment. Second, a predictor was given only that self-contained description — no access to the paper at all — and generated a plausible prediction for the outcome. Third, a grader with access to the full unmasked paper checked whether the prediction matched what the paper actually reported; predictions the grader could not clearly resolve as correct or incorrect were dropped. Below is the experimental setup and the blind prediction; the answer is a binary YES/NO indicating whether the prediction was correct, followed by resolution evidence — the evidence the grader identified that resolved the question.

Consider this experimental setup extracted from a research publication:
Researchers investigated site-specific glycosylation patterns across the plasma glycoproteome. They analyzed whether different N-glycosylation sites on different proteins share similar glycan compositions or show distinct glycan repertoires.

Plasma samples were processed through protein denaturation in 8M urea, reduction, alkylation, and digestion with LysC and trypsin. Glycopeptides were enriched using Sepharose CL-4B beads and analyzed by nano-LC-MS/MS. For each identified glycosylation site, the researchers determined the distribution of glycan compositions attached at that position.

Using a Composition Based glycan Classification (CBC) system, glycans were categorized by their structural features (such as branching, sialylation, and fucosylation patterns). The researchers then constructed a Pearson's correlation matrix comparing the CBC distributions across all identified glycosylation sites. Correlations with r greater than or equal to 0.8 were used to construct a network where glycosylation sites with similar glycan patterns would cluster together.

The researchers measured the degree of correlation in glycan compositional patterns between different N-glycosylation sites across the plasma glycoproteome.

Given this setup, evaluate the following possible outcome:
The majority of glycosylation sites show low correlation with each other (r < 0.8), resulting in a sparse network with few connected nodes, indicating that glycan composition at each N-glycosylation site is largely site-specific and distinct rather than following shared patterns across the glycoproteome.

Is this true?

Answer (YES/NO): NO